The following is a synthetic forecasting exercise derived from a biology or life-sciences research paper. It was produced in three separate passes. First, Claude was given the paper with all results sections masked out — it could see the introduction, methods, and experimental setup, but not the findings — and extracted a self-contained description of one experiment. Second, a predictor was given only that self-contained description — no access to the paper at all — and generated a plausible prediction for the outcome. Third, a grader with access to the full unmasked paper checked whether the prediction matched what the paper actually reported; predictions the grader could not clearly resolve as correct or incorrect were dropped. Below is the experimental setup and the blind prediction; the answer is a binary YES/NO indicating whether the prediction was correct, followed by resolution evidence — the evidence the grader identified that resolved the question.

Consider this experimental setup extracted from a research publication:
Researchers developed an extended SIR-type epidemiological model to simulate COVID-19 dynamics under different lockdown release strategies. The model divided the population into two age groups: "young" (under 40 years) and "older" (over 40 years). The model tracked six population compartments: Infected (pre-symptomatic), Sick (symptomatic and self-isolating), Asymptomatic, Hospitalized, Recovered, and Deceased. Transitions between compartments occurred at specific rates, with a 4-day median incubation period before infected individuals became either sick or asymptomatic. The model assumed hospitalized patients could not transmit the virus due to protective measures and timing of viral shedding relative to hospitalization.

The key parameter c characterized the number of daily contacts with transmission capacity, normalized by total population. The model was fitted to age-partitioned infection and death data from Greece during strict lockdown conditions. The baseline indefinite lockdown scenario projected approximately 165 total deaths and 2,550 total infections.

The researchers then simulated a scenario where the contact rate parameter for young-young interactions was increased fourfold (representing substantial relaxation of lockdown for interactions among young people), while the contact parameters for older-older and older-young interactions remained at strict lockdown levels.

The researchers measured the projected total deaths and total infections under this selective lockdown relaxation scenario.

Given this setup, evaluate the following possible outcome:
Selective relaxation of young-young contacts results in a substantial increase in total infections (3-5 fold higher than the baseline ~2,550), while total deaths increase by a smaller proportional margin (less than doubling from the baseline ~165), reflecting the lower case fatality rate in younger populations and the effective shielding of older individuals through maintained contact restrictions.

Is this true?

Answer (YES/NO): NO